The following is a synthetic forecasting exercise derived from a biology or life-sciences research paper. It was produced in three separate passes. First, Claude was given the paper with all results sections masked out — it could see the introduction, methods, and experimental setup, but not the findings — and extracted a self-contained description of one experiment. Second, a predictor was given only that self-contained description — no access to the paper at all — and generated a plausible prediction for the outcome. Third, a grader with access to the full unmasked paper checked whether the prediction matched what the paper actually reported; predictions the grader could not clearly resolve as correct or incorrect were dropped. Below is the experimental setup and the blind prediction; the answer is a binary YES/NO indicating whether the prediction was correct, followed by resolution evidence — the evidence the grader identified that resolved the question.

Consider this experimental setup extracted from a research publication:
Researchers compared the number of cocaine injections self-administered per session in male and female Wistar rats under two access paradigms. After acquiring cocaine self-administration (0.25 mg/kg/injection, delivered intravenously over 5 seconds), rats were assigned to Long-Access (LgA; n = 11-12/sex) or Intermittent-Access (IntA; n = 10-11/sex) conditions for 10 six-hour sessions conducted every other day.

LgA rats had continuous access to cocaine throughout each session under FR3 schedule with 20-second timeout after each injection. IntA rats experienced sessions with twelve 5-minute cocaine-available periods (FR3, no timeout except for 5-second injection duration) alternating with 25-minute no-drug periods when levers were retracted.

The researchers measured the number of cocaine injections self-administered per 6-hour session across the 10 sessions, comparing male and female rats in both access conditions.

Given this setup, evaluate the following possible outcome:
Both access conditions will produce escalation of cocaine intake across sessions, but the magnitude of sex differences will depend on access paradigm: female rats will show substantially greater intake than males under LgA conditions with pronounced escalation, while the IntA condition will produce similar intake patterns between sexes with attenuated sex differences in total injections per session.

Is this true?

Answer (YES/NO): NO